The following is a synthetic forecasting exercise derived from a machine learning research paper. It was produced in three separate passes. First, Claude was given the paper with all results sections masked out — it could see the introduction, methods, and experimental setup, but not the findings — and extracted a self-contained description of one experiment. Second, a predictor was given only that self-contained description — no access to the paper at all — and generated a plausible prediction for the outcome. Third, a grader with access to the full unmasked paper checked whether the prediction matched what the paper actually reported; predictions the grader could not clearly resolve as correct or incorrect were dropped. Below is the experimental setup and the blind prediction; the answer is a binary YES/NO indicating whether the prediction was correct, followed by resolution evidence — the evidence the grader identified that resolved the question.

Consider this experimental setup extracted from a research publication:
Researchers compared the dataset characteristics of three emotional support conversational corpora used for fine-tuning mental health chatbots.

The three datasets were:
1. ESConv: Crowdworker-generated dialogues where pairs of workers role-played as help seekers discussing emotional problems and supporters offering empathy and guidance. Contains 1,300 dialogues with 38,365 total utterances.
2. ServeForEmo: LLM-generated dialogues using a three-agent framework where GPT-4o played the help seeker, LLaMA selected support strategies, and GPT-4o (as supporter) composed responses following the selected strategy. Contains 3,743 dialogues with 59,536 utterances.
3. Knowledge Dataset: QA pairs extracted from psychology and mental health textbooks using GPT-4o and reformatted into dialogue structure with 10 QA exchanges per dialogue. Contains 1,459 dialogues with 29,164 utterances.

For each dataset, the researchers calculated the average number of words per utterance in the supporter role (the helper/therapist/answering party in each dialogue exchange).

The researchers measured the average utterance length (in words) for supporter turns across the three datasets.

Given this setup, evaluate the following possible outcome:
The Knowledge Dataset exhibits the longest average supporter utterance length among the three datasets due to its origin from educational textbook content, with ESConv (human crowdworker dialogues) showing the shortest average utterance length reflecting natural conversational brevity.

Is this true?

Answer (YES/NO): YES